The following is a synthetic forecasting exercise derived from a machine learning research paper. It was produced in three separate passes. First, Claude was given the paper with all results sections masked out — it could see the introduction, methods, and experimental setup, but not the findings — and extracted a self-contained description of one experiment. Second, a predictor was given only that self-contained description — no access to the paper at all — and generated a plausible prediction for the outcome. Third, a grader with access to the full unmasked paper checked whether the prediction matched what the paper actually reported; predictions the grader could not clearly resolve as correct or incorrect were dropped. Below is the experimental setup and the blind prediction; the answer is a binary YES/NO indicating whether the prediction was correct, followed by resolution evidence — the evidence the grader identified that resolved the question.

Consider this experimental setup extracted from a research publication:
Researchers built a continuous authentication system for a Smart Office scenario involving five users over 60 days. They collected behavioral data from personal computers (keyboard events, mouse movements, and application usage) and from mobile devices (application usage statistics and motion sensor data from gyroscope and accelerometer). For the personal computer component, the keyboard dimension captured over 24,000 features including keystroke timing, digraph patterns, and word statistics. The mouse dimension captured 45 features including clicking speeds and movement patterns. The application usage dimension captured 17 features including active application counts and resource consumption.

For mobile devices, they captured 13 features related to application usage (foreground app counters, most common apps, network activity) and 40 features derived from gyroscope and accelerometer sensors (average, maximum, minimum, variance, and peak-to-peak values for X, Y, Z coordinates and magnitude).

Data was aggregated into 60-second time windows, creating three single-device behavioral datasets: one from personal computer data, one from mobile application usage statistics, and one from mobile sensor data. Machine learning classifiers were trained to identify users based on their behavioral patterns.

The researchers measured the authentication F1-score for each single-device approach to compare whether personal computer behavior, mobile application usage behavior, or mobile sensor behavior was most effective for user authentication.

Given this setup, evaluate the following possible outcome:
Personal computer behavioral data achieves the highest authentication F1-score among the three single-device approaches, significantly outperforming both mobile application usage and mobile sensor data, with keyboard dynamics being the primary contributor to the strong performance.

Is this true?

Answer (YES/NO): NO